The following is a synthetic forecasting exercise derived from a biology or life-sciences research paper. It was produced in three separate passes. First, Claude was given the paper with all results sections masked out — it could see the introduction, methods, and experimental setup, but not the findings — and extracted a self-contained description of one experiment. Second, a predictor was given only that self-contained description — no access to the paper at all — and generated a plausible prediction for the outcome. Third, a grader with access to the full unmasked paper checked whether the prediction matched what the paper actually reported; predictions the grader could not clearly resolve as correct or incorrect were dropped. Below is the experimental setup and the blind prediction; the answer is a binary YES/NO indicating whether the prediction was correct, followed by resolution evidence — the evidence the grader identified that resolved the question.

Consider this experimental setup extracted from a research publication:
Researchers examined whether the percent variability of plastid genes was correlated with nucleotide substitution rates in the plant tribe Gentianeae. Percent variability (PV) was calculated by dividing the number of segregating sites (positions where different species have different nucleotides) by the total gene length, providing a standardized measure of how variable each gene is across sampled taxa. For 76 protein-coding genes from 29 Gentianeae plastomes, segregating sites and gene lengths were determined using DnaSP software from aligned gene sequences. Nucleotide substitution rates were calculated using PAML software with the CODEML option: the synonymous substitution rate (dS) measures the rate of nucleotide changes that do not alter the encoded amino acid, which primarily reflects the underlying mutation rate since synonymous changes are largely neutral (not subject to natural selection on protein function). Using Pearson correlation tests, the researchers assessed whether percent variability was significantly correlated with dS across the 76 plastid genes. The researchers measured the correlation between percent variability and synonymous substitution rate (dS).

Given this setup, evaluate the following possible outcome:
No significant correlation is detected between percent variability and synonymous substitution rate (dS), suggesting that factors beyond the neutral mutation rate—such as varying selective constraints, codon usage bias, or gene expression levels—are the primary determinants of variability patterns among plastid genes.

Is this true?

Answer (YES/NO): NO